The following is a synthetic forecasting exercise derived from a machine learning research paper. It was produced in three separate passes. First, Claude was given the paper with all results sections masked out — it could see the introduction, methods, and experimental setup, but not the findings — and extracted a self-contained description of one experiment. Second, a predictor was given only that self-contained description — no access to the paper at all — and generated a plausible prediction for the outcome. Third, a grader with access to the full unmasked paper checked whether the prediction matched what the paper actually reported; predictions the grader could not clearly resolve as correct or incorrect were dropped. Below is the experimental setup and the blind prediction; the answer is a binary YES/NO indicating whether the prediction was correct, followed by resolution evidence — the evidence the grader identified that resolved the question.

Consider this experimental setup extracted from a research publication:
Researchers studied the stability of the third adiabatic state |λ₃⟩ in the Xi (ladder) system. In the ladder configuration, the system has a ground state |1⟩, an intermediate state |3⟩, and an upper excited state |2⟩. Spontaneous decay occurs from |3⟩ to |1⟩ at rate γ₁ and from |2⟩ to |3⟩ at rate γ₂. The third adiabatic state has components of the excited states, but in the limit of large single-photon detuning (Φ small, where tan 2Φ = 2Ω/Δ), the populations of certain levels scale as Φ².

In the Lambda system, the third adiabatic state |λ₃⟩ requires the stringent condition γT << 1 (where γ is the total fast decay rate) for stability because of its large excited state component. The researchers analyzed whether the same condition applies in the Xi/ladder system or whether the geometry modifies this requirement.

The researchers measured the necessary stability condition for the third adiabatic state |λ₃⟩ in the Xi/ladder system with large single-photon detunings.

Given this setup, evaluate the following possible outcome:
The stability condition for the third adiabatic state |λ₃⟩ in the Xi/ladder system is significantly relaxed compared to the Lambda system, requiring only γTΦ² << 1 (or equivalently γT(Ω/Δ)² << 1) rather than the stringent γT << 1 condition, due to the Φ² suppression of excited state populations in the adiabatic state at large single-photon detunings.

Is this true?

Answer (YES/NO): NO